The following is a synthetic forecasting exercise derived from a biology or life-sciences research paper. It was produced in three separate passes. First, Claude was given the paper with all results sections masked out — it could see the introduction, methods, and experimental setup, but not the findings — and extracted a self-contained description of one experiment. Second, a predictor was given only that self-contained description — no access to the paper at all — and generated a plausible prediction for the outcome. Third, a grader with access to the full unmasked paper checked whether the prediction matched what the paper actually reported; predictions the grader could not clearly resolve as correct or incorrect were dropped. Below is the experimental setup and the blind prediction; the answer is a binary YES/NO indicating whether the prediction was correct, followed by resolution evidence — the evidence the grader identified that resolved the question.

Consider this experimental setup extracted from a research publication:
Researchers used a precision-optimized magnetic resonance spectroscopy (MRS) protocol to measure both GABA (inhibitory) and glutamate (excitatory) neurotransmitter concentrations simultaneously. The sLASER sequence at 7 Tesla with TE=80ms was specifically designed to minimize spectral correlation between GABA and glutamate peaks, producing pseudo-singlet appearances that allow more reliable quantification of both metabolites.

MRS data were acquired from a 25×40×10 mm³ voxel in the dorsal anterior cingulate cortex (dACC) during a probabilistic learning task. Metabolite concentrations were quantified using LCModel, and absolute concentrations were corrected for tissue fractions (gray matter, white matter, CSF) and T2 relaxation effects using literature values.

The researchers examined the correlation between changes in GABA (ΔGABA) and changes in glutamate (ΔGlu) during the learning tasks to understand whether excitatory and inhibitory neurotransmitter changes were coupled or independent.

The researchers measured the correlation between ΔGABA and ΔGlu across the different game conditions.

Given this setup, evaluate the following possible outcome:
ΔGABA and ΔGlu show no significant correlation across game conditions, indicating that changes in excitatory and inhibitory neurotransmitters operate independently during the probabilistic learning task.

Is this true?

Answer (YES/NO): NO